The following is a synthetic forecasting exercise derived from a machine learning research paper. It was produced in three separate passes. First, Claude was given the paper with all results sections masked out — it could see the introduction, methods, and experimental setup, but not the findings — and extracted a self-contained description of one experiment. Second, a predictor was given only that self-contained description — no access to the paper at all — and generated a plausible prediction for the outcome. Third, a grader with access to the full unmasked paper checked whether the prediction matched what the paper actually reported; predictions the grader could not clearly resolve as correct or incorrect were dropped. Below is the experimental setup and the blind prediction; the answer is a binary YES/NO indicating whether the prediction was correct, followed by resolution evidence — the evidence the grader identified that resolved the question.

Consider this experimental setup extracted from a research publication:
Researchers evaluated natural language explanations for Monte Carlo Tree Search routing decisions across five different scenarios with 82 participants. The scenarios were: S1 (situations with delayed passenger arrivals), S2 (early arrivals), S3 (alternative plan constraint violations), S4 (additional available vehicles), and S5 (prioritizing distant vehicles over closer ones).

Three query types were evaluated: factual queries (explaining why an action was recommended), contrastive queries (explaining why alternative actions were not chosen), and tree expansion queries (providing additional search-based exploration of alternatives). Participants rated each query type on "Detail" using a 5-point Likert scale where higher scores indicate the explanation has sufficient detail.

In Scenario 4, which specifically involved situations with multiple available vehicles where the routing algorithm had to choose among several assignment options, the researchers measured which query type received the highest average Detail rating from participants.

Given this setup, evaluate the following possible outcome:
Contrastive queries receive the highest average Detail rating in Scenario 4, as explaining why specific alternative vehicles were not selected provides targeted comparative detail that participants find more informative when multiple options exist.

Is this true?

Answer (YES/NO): NO